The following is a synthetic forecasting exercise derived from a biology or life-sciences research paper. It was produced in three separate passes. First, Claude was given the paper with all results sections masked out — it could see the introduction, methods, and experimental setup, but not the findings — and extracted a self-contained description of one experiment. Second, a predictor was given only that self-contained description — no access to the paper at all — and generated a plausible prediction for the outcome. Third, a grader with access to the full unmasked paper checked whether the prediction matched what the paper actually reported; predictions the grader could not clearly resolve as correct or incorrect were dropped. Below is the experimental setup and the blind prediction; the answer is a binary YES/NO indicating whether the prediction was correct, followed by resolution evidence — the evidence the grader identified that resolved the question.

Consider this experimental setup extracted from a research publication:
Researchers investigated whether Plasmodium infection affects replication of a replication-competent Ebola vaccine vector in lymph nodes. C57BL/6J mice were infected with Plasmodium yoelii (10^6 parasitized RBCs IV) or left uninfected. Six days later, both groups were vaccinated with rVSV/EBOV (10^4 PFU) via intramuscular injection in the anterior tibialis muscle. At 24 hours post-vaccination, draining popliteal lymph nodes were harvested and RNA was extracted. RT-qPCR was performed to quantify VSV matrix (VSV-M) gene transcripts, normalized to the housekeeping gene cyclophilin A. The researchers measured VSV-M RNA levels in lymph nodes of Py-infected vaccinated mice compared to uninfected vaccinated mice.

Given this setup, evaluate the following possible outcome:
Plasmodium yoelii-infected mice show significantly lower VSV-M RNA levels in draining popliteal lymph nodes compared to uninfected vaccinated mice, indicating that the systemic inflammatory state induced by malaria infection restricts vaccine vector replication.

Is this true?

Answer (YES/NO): YES